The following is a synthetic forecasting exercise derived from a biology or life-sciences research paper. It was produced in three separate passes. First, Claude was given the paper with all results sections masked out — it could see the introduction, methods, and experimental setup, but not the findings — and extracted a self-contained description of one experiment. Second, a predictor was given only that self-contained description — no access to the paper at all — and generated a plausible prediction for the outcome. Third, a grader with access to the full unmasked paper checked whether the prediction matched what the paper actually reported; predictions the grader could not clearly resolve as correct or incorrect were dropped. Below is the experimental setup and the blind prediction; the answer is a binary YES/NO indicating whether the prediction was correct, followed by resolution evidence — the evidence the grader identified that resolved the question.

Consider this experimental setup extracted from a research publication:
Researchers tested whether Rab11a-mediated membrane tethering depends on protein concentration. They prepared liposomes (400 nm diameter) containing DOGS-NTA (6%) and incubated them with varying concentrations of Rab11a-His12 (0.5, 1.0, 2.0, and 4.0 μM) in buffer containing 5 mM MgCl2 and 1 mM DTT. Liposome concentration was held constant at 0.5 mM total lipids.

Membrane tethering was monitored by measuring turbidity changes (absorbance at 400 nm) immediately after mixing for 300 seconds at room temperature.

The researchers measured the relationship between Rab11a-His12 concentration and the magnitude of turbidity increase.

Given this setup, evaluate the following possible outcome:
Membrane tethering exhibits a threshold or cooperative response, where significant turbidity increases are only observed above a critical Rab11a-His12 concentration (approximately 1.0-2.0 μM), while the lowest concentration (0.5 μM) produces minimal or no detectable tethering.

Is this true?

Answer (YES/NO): YES